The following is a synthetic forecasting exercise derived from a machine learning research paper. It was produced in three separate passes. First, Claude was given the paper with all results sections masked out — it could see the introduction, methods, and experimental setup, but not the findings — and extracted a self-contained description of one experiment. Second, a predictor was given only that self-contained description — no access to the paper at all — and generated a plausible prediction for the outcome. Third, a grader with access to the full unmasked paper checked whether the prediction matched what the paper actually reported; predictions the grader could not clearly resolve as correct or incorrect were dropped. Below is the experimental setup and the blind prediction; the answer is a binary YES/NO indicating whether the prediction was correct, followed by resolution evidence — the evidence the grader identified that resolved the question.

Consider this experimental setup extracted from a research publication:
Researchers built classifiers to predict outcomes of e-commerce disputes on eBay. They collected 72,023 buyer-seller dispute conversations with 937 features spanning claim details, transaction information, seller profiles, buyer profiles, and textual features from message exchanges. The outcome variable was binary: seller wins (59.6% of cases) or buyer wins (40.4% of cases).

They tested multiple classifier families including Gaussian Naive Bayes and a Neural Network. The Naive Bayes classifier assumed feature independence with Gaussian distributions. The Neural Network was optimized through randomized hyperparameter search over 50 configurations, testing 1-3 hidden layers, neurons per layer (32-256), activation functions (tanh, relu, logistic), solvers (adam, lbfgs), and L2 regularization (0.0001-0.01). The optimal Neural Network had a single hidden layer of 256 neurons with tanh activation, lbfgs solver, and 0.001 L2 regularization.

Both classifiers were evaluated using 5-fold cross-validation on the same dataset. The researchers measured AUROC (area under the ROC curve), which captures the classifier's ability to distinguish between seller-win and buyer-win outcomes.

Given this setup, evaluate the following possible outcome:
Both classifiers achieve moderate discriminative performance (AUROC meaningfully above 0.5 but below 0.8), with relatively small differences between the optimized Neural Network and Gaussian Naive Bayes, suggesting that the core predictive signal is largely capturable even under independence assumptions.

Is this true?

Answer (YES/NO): NO